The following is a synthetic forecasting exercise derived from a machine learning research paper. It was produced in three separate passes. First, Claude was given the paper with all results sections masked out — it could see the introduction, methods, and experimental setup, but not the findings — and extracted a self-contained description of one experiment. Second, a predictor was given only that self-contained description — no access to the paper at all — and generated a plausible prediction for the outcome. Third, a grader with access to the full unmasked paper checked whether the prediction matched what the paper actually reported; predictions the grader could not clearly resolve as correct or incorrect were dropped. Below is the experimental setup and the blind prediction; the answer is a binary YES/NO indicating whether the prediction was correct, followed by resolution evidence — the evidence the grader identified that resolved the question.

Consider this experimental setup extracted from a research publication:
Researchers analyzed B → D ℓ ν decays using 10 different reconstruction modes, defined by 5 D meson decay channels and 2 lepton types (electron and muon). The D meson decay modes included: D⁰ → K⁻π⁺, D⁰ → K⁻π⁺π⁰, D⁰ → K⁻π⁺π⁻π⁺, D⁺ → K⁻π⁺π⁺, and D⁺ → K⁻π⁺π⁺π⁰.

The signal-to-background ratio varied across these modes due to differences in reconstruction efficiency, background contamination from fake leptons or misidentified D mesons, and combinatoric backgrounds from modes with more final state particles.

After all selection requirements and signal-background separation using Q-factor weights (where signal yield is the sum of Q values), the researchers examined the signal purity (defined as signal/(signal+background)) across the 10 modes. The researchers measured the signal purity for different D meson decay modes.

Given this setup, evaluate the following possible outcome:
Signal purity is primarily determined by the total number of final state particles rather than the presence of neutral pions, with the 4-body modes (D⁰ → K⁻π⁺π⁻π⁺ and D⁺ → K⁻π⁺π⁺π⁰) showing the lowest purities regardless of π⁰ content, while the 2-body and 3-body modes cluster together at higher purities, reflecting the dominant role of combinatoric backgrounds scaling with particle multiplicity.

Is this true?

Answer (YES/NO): NO